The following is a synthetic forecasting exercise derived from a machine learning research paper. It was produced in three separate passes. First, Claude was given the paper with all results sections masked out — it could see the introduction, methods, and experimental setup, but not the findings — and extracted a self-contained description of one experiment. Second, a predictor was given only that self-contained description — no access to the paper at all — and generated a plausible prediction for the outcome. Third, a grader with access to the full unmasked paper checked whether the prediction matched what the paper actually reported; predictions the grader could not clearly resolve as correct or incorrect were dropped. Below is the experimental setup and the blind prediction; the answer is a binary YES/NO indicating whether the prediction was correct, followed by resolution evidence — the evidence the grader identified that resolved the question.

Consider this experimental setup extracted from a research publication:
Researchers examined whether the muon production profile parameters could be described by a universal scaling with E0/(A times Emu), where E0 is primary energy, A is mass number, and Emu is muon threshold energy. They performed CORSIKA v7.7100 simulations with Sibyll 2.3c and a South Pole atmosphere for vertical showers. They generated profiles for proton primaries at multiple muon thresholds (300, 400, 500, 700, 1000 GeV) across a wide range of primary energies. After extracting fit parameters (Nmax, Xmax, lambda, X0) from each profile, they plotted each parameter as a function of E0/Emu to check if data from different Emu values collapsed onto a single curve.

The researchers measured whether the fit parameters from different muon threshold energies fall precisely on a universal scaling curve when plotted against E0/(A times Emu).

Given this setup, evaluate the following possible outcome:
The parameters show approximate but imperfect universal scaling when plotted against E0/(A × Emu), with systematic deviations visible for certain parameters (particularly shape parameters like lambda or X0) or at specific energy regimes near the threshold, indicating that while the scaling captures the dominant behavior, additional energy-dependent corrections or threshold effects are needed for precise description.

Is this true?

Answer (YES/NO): YES